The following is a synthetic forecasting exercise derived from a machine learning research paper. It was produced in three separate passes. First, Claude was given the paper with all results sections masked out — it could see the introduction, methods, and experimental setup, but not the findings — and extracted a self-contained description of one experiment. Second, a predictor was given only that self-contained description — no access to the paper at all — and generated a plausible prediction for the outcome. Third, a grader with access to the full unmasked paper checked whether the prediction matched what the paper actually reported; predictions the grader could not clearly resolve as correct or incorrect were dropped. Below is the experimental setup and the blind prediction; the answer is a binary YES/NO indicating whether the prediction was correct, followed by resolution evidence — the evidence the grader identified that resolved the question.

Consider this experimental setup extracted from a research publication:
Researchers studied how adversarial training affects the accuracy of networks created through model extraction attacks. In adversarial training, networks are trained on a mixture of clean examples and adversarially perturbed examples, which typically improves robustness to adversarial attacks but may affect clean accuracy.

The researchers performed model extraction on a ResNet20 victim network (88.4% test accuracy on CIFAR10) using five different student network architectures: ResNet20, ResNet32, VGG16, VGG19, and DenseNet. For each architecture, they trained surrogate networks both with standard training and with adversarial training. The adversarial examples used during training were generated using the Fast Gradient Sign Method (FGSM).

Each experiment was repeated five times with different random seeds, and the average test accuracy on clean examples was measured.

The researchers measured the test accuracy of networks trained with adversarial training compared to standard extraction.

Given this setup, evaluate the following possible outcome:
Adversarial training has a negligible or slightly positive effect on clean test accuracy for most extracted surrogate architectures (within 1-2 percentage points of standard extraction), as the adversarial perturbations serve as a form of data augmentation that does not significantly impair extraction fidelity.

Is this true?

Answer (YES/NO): NO